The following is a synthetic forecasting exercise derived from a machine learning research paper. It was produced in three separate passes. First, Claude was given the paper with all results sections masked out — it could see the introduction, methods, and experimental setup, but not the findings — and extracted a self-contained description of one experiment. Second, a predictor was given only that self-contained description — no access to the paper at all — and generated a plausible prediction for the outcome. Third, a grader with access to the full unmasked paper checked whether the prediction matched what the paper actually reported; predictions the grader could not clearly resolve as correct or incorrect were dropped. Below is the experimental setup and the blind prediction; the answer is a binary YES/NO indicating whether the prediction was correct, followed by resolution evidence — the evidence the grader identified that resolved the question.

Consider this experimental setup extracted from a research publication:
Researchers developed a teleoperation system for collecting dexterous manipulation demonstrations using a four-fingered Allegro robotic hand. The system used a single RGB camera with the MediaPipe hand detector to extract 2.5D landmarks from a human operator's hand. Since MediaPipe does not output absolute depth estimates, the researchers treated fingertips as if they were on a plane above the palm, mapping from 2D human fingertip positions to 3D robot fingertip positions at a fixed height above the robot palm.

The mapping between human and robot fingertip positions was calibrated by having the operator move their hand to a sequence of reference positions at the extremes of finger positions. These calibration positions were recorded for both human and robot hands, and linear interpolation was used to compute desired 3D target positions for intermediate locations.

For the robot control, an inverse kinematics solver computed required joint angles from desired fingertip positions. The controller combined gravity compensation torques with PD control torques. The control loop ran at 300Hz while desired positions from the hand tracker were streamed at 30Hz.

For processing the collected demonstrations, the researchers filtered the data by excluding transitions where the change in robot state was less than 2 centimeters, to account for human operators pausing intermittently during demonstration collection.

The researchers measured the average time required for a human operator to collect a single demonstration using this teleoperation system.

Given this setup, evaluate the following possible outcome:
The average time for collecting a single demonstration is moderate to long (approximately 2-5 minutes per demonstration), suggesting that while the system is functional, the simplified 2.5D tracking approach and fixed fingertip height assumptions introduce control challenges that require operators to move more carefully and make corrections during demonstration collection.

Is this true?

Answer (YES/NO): NO